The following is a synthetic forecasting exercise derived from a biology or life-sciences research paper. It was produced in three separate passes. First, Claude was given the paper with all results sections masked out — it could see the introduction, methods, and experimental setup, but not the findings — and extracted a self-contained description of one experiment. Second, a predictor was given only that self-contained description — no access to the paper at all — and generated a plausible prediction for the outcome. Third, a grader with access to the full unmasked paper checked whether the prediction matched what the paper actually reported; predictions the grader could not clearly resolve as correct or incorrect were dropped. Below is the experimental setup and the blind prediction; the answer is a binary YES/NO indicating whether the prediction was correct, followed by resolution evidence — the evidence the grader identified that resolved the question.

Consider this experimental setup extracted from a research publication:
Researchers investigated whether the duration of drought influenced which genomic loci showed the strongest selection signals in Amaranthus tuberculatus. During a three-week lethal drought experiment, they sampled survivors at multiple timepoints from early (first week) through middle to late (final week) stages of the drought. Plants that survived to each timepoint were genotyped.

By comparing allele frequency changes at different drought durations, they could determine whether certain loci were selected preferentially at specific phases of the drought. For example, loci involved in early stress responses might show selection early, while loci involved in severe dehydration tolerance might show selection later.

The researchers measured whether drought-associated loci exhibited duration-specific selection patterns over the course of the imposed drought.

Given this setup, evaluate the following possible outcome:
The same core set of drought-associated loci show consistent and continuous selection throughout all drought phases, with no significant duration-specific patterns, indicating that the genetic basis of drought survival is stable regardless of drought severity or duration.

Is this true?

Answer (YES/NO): NO